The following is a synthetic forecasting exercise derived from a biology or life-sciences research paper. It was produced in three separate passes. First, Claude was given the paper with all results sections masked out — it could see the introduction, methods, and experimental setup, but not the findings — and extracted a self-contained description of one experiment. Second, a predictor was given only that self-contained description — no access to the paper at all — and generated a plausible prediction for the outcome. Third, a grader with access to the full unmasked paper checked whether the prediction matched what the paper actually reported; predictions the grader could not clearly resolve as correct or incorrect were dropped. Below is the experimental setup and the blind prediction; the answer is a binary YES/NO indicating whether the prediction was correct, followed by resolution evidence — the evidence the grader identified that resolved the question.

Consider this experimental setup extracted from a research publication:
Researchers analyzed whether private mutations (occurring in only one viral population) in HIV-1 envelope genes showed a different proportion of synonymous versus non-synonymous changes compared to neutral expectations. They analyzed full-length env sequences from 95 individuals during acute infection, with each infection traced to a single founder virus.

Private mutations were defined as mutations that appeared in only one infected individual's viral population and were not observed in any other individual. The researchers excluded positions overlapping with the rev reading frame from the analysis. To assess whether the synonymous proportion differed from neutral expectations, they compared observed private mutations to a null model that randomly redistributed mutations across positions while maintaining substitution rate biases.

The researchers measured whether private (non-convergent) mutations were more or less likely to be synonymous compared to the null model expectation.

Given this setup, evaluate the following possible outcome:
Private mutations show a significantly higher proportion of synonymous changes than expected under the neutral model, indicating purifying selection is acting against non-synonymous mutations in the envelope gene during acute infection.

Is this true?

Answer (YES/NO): YES